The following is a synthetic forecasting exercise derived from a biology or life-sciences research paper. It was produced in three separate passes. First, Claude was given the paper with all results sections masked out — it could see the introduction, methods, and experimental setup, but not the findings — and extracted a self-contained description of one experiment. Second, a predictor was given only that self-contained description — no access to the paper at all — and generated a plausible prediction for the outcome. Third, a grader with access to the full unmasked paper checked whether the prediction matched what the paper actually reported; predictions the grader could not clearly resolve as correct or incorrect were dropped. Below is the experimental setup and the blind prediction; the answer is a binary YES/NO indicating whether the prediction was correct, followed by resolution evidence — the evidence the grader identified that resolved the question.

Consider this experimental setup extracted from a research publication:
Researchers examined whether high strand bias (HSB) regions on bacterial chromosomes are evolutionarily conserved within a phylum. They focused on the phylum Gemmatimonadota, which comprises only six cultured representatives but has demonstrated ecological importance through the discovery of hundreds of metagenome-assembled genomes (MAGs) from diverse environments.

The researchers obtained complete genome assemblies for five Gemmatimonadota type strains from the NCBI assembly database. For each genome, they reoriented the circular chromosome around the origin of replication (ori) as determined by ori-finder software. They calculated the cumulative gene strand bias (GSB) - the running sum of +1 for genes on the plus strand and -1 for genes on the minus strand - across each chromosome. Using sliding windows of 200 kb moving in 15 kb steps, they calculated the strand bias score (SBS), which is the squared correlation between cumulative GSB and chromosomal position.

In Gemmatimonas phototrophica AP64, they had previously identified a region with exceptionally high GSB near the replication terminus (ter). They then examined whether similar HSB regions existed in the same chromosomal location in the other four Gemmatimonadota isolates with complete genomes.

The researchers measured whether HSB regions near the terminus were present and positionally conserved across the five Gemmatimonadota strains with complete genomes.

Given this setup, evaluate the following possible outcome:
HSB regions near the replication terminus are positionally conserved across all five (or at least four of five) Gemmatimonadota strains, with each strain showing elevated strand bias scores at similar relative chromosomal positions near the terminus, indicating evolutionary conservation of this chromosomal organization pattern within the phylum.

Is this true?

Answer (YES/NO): YES